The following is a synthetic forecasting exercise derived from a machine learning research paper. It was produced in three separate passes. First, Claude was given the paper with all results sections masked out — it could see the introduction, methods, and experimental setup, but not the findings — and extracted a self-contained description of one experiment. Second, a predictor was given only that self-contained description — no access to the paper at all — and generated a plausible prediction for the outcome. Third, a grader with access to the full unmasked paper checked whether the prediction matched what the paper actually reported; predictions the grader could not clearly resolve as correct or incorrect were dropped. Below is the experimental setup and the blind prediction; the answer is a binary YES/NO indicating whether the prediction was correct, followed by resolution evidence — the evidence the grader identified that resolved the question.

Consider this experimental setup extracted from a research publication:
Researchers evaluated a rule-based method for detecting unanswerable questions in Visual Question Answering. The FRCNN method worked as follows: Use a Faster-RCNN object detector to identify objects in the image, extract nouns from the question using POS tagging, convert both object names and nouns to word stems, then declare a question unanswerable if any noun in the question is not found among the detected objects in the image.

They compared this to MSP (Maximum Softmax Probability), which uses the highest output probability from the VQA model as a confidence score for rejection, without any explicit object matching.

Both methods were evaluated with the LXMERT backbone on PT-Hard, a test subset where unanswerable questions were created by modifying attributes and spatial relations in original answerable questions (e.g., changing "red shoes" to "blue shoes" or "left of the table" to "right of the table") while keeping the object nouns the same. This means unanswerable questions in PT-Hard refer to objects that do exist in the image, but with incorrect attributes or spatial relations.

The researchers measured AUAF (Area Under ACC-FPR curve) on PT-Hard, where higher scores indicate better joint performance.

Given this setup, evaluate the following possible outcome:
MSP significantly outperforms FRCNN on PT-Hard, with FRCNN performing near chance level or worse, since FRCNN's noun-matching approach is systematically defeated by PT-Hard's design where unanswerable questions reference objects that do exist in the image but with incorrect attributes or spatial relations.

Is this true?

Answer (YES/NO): YES